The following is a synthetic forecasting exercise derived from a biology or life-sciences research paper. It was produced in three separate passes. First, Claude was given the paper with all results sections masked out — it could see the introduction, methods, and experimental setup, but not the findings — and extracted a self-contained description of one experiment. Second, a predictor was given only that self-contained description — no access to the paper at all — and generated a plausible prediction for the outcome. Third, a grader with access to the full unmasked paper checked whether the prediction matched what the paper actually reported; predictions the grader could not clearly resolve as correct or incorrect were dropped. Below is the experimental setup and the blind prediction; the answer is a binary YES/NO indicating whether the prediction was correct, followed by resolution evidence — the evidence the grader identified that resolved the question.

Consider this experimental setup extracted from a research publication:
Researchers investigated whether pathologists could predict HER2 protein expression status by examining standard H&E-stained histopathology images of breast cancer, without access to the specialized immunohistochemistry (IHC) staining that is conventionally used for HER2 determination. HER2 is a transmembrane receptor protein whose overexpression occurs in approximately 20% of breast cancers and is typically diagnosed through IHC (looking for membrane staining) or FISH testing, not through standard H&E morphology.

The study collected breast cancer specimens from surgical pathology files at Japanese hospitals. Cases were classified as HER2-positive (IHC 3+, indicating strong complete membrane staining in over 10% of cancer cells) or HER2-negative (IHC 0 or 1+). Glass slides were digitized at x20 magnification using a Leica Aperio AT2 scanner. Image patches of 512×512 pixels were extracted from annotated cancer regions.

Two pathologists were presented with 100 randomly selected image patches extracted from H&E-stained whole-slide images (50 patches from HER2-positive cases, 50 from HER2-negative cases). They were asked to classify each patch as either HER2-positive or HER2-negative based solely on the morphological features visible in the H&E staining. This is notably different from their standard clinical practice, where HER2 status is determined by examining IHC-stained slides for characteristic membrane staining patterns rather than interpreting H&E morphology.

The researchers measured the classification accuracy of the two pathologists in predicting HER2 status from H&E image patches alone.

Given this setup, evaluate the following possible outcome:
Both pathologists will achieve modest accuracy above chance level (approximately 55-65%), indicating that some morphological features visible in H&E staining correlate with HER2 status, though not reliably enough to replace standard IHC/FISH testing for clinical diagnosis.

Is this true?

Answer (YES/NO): NO